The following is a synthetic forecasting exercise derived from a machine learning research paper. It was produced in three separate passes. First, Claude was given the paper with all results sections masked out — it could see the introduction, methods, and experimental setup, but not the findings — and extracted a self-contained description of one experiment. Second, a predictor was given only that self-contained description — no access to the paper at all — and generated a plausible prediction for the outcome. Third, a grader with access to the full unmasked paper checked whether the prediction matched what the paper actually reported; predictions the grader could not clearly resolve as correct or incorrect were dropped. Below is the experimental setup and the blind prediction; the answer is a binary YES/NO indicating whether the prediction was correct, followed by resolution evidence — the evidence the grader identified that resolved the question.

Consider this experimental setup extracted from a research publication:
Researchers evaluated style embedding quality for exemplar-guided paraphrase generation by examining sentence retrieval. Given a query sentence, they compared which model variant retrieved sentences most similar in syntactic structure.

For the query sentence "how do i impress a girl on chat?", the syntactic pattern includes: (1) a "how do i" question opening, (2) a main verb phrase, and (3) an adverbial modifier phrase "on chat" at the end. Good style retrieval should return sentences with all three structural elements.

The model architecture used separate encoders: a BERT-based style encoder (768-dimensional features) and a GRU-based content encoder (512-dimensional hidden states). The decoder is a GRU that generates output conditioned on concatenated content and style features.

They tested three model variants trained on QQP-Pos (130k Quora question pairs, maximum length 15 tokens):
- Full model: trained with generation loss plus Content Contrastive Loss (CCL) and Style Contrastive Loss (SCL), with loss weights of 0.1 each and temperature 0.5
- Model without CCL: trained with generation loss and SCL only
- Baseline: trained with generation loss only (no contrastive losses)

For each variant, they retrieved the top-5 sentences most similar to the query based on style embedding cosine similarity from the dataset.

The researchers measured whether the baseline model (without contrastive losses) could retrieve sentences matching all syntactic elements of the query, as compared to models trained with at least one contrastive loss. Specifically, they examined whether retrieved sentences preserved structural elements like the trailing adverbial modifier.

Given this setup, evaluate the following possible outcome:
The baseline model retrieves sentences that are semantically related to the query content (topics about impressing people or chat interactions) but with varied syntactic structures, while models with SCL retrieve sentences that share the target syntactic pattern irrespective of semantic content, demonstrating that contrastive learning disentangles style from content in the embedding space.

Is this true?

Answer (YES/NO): NO